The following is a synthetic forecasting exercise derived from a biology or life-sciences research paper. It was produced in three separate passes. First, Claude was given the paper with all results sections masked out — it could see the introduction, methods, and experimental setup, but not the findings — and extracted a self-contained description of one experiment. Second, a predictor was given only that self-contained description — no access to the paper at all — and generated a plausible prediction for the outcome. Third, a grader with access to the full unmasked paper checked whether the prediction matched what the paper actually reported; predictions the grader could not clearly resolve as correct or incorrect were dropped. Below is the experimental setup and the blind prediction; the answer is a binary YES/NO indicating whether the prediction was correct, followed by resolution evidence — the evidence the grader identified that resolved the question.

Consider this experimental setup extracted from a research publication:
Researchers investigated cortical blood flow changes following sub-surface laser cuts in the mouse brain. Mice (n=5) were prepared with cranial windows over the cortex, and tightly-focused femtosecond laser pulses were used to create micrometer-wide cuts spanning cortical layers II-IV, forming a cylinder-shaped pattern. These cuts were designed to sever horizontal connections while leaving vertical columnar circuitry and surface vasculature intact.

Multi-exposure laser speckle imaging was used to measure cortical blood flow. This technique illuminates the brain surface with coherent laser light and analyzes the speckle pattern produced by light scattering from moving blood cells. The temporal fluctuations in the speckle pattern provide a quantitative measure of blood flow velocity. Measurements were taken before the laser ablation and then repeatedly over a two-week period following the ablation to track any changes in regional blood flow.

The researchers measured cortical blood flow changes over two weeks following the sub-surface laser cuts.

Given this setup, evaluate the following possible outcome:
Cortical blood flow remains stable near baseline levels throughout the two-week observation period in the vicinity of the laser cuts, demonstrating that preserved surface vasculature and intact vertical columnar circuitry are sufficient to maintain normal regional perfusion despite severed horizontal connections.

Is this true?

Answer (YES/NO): NO